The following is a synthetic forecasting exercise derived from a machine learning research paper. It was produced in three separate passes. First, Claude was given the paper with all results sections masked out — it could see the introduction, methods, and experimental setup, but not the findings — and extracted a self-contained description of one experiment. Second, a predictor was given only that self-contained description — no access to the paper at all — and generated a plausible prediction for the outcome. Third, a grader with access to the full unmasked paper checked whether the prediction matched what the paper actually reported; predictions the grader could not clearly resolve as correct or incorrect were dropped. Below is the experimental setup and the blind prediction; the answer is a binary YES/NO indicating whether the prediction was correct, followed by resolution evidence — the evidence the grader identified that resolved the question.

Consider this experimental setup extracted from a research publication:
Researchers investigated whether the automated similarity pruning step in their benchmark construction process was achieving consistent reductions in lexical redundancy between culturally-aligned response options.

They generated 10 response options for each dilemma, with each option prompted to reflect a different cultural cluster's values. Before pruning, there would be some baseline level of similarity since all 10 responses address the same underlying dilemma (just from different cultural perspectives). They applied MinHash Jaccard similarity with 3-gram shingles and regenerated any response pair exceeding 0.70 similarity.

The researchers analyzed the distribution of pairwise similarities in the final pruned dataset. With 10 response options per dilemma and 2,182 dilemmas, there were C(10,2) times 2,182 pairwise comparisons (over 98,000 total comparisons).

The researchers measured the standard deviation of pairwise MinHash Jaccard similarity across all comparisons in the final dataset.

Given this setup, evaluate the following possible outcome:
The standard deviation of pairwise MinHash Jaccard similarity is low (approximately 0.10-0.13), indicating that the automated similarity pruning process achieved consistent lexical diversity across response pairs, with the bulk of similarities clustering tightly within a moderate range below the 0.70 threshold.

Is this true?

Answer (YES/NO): YES